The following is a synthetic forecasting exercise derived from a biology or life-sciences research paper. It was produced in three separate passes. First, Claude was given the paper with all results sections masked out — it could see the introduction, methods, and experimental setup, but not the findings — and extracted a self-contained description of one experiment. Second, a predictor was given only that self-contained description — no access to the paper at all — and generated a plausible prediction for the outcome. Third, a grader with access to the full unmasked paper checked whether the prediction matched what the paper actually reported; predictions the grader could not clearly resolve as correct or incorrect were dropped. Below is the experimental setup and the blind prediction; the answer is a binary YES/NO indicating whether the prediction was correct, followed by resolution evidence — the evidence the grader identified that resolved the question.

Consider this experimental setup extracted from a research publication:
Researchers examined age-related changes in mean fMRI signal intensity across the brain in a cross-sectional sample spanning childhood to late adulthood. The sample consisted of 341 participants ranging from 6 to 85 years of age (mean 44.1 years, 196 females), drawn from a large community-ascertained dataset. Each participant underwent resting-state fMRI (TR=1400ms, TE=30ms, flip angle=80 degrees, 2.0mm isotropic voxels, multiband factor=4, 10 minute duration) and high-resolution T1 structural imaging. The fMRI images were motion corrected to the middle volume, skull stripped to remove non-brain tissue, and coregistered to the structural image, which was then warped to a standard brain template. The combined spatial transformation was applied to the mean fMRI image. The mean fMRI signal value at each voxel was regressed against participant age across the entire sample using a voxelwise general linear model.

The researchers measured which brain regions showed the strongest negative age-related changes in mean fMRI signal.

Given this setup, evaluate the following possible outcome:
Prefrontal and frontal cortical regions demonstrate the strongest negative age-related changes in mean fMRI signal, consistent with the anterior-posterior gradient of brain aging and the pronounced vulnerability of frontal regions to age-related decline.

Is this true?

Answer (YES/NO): NO